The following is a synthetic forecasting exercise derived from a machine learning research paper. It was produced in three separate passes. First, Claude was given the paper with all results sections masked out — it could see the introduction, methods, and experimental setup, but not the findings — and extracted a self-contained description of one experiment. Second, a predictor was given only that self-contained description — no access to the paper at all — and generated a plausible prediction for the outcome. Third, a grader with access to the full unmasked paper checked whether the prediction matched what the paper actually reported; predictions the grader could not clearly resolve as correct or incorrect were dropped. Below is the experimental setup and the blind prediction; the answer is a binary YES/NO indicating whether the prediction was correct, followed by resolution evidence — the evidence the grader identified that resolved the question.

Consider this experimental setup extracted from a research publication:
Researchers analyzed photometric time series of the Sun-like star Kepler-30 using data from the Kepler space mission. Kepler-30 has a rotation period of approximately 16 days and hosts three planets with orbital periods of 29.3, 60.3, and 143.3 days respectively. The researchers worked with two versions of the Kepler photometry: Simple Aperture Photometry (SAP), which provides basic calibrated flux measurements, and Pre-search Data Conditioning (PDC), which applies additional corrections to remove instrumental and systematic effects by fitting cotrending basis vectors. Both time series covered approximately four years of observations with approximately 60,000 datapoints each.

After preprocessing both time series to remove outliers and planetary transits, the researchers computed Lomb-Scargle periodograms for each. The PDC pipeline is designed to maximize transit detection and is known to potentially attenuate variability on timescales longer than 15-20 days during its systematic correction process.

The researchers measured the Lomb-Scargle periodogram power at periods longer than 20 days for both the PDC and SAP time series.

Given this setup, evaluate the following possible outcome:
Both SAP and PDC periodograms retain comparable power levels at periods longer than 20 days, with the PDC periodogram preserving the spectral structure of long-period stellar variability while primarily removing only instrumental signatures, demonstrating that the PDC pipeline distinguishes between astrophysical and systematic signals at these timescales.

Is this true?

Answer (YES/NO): NO